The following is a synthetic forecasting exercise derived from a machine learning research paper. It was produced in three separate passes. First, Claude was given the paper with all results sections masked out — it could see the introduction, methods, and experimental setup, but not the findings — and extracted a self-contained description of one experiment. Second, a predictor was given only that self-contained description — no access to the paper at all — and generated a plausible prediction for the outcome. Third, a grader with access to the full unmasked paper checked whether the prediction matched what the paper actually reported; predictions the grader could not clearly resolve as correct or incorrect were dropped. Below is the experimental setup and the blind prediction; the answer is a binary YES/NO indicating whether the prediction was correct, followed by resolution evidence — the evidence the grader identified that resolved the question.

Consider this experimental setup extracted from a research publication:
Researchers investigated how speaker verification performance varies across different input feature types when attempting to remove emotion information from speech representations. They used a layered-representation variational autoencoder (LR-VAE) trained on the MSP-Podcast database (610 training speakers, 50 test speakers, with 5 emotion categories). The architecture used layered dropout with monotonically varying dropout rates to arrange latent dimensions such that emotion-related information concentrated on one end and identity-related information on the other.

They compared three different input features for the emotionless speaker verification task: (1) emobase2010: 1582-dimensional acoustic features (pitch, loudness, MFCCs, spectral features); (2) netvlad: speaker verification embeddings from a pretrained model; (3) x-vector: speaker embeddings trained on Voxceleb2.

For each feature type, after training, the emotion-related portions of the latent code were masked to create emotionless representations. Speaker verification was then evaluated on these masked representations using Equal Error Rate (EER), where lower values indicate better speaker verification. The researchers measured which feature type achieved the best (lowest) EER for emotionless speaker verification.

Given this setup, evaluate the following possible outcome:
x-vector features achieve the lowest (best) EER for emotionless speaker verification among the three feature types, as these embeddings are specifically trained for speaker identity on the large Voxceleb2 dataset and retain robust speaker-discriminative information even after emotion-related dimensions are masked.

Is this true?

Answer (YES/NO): YES